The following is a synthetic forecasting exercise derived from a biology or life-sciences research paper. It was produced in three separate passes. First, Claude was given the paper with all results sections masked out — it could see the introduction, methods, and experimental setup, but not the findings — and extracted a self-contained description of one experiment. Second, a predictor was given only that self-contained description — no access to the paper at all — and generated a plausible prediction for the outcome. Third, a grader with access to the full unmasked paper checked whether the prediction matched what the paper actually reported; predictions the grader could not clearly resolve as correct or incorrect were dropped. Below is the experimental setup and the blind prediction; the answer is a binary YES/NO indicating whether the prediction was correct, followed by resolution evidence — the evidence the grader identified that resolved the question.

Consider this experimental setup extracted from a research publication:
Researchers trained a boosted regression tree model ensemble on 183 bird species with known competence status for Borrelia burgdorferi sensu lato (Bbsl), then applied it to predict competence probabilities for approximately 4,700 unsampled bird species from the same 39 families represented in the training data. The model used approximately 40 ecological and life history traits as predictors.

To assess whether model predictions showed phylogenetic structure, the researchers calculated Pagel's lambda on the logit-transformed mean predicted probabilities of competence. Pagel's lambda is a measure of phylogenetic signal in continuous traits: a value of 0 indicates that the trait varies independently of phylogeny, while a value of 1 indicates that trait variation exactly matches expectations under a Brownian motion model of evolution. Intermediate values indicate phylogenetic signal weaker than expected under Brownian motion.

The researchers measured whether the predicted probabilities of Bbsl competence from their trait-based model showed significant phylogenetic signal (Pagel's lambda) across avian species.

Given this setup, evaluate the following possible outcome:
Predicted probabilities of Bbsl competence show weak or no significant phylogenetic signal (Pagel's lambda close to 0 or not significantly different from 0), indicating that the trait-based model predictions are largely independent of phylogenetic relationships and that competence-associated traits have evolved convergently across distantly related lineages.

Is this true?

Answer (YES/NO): NO